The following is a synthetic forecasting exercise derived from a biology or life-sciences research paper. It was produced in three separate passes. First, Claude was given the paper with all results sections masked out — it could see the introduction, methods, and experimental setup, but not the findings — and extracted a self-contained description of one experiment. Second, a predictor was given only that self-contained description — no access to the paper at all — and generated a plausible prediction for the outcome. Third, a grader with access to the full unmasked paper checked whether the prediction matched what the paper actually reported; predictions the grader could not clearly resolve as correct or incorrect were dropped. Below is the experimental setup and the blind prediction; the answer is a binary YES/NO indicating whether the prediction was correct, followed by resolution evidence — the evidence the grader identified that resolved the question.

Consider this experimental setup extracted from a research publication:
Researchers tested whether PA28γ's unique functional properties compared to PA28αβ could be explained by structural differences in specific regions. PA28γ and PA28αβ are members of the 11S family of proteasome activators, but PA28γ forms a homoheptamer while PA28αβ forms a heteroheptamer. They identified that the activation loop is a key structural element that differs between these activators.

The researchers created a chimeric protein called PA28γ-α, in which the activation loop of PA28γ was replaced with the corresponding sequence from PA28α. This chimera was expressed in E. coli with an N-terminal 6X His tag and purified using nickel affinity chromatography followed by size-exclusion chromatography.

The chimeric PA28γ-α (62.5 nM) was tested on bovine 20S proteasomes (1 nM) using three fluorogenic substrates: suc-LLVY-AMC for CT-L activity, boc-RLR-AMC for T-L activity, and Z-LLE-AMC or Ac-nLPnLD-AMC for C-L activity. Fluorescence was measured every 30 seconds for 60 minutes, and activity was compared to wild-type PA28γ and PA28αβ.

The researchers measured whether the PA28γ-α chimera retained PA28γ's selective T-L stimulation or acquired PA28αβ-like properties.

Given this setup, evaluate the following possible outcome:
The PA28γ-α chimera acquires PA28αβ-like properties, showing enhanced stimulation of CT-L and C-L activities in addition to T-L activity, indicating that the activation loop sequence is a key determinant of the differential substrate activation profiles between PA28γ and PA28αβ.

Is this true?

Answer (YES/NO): NO